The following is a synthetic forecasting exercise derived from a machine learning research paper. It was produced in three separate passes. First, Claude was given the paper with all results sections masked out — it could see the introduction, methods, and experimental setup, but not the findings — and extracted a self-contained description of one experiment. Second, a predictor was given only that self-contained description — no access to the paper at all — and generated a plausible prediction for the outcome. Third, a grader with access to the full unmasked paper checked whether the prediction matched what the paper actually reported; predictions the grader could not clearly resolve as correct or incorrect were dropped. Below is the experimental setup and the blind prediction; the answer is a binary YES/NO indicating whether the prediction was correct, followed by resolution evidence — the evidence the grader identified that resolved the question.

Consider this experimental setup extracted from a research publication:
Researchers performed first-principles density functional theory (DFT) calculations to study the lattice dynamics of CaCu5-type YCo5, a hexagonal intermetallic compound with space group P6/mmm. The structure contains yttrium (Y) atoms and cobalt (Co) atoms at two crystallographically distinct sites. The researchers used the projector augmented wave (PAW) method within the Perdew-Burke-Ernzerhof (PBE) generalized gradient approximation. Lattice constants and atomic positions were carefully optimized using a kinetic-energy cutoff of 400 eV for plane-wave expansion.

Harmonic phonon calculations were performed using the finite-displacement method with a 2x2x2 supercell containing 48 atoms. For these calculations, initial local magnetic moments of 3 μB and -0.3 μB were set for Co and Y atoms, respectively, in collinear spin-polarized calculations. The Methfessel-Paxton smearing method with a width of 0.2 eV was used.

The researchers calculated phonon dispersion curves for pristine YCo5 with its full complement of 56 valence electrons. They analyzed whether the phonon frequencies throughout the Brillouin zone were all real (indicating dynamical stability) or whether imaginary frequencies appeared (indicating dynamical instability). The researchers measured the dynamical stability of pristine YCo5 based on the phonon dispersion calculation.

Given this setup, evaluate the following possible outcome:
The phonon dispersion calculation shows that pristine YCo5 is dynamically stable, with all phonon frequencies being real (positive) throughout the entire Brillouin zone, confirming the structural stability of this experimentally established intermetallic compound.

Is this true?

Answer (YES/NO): NO